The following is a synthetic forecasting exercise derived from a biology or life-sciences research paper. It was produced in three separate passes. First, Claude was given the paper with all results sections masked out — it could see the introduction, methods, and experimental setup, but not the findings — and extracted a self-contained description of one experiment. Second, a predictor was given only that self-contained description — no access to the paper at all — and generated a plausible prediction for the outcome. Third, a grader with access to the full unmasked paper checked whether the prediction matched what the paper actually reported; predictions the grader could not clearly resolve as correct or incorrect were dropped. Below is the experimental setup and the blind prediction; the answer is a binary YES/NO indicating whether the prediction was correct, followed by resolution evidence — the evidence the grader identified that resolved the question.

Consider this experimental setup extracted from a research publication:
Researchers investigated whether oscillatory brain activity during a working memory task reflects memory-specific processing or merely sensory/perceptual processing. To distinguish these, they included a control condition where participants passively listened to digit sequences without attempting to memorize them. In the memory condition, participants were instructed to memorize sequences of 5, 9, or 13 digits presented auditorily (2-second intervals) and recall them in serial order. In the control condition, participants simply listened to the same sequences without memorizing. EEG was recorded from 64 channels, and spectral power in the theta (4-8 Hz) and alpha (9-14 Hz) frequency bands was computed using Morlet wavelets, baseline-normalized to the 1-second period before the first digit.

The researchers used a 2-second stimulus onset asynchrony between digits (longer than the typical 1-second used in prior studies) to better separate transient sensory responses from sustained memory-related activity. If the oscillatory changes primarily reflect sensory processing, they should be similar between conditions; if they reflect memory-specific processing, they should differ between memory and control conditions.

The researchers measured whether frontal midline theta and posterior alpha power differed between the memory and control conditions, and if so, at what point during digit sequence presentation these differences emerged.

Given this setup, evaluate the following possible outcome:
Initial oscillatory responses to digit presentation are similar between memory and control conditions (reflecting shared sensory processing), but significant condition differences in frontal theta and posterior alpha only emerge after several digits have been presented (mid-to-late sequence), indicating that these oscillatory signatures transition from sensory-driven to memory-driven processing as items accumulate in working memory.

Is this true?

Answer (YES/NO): NO